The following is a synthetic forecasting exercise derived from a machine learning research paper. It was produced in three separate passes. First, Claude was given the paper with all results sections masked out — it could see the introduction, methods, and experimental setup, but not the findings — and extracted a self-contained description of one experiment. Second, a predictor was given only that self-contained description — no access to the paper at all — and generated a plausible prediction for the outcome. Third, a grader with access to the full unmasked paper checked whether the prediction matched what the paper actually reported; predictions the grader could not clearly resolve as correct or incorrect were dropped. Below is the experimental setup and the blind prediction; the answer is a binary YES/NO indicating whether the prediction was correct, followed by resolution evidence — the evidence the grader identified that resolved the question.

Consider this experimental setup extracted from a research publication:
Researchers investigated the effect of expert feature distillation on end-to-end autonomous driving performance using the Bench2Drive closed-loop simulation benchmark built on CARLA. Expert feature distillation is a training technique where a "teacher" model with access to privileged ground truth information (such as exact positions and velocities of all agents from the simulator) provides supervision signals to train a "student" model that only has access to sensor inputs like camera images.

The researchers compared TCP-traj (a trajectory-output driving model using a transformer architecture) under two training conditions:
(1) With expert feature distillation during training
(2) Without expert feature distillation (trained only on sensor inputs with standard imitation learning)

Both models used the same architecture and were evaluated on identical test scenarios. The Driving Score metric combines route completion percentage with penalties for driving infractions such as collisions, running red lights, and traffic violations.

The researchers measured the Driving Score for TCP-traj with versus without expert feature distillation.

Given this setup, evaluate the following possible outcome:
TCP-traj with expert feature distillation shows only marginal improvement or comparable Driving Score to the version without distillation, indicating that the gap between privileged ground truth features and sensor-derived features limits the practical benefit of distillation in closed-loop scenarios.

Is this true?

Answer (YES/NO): NO